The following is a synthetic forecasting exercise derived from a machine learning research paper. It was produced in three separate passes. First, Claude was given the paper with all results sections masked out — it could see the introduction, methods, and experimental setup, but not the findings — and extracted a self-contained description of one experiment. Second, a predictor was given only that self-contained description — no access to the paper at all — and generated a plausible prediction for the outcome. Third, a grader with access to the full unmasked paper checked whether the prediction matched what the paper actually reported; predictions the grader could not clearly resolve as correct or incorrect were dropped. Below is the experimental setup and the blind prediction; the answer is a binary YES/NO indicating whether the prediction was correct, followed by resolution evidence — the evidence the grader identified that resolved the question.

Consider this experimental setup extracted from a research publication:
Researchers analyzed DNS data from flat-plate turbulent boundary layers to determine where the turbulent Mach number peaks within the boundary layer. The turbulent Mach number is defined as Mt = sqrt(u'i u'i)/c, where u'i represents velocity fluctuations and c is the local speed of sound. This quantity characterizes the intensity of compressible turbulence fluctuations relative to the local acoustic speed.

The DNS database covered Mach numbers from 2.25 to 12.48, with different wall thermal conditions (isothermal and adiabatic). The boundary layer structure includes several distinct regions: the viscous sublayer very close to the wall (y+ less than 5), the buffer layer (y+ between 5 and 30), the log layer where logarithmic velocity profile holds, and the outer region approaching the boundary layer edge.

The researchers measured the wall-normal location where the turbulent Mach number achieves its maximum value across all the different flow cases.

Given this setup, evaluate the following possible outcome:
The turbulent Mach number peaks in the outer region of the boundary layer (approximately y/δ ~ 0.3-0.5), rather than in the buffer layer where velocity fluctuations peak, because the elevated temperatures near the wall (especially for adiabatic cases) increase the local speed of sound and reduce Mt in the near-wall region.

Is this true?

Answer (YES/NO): NO